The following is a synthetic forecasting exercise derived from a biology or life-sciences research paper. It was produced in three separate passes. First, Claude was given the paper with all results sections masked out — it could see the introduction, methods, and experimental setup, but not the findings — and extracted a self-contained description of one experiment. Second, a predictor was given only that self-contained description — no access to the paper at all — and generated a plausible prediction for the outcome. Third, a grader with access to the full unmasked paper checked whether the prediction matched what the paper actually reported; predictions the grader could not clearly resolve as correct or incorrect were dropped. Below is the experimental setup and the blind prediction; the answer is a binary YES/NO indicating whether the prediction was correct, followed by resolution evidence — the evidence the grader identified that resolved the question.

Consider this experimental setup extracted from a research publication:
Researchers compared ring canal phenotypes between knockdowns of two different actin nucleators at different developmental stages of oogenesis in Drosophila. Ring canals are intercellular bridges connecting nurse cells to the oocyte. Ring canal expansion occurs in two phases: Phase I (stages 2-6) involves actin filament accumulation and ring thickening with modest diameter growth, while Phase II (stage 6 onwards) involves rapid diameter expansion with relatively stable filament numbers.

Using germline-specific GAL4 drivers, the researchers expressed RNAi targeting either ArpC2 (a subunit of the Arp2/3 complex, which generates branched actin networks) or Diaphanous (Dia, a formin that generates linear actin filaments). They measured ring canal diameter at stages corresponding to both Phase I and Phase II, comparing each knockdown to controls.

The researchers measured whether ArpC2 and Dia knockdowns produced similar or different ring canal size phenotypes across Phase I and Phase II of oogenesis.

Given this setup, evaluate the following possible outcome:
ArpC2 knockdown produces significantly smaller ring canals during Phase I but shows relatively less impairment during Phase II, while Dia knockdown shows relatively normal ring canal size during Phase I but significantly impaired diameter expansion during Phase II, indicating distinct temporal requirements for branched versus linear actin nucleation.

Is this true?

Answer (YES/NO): NO